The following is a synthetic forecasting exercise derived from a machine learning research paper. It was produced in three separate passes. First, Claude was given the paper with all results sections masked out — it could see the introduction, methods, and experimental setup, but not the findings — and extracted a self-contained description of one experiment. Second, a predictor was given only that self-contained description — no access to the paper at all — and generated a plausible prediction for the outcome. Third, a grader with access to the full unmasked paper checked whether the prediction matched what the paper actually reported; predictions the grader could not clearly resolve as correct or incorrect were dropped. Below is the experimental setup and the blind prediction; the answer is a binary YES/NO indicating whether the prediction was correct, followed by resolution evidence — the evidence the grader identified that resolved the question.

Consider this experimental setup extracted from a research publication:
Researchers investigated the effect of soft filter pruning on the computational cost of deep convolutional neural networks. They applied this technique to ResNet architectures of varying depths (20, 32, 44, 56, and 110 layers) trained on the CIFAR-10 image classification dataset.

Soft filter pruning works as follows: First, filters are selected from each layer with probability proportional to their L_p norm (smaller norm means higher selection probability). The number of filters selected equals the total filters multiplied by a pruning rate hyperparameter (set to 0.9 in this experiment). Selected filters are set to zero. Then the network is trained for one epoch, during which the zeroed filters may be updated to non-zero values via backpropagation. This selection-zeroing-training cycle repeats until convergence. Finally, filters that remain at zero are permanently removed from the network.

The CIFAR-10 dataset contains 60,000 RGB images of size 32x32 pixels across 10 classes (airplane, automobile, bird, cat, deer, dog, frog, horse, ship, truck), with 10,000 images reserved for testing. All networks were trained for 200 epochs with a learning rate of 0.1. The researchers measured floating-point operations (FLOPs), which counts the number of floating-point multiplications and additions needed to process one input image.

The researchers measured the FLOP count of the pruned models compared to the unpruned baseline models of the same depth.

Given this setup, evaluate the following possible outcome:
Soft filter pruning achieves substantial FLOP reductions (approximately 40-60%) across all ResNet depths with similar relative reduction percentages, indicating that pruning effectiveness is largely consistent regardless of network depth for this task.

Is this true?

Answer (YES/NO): NO